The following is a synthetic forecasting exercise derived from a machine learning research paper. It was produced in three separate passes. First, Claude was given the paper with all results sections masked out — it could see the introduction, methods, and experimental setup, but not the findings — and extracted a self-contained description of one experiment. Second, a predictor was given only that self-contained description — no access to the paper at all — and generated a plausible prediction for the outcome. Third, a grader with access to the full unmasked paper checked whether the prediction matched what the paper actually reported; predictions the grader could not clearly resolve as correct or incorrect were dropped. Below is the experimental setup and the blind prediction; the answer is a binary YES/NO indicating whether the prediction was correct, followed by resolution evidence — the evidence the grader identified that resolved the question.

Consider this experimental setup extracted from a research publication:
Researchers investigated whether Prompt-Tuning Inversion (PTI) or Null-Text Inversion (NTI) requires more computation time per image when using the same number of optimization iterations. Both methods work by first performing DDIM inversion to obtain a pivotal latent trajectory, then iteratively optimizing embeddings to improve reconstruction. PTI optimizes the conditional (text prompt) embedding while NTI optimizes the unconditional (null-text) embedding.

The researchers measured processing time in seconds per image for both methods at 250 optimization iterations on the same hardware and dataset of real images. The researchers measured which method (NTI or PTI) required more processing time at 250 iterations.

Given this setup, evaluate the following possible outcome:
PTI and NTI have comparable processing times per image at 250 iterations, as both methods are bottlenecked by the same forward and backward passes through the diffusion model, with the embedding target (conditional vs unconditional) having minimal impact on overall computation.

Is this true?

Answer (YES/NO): YES